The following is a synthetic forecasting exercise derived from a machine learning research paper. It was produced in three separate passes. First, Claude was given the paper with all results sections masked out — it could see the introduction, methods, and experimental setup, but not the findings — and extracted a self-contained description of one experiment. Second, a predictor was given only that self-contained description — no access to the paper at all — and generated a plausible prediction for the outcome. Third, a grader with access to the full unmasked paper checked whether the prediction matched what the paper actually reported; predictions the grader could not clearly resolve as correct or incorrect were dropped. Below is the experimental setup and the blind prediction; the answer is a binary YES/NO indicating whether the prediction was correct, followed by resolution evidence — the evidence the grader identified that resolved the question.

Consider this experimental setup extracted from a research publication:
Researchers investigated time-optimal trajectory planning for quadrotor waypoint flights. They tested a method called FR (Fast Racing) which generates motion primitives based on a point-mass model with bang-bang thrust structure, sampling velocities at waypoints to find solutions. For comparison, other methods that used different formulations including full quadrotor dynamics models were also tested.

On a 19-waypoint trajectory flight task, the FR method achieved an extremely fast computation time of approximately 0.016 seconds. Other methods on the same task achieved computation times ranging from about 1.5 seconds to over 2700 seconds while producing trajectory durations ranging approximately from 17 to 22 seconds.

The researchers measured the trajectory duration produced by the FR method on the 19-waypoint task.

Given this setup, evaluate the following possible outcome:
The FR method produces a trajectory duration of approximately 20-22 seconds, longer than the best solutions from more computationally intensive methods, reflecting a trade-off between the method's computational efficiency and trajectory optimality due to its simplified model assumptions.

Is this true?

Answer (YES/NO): NO